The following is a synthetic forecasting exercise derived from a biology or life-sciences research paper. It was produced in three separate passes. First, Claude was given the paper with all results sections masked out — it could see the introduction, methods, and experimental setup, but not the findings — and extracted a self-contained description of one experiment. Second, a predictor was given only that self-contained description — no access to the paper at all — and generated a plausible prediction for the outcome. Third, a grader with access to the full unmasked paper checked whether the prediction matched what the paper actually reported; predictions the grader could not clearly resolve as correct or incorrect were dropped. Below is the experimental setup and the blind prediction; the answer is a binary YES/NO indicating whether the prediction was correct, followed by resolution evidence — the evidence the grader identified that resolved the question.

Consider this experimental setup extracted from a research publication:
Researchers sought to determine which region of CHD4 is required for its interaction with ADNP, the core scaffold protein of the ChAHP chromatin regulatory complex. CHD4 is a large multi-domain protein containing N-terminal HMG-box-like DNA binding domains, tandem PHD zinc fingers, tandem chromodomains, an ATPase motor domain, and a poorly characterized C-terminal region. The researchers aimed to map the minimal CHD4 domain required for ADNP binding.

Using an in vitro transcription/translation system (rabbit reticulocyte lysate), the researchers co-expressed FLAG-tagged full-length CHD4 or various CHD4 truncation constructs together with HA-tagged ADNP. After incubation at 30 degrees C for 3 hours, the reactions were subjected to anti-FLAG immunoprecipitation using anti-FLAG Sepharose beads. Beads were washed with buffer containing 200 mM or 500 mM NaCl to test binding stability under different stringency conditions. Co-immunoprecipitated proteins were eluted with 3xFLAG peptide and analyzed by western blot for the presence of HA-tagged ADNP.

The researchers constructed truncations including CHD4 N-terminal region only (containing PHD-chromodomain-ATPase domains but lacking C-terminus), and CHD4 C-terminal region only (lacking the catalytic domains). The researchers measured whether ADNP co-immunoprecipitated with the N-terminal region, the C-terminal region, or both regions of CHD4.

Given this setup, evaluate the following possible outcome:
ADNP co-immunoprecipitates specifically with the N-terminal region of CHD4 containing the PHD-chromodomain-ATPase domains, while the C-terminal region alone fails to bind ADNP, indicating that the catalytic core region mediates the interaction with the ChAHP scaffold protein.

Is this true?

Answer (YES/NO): NO